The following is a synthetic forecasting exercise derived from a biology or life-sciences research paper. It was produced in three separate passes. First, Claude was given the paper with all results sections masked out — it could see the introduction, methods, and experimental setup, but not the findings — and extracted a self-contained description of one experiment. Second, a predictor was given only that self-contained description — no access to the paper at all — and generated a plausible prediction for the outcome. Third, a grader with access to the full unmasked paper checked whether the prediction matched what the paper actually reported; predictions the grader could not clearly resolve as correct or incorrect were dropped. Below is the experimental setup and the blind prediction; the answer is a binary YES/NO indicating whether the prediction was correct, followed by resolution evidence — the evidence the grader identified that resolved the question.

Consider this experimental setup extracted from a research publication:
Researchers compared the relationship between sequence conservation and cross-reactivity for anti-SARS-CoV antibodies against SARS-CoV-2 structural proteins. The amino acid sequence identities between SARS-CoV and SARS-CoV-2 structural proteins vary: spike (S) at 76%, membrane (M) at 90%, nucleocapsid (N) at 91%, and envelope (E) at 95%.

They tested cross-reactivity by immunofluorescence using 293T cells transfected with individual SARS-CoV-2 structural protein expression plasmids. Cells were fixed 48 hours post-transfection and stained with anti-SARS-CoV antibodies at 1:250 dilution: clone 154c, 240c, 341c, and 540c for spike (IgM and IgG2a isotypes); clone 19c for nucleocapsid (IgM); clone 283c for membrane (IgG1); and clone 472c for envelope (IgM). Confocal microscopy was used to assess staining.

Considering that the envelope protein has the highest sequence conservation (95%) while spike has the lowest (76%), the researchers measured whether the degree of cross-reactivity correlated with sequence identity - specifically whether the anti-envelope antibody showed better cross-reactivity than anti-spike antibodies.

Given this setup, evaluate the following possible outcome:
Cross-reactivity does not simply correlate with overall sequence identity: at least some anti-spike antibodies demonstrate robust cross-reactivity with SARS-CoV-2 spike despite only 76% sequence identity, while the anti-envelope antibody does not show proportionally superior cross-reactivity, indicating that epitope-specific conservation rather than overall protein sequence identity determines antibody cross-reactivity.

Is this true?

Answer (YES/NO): YES